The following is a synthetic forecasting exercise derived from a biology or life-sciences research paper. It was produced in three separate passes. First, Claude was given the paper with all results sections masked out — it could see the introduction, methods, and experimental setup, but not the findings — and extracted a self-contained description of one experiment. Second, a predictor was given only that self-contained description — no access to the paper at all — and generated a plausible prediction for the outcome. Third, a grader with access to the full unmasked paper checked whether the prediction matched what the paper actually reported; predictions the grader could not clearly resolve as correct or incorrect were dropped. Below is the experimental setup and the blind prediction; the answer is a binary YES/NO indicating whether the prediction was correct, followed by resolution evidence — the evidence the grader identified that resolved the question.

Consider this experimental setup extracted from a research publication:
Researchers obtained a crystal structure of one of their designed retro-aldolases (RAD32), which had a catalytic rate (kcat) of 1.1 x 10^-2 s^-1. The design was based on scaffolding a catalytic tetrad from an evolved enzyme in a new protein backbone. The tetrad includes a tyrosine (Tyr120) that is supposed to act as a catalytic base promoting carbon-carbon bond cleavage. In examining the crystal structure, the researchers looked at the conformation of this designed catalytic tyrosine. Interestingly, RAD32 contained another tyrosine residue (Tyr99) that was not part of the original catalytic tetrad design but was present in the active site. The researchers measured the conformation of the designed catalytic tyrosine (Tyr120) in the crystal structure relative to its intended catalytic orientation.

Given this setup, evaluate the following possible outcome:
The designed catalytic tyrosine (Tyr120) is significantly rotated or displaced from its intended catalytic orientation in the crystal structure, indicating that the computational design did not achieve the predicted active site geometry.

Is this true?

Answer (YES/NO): YES